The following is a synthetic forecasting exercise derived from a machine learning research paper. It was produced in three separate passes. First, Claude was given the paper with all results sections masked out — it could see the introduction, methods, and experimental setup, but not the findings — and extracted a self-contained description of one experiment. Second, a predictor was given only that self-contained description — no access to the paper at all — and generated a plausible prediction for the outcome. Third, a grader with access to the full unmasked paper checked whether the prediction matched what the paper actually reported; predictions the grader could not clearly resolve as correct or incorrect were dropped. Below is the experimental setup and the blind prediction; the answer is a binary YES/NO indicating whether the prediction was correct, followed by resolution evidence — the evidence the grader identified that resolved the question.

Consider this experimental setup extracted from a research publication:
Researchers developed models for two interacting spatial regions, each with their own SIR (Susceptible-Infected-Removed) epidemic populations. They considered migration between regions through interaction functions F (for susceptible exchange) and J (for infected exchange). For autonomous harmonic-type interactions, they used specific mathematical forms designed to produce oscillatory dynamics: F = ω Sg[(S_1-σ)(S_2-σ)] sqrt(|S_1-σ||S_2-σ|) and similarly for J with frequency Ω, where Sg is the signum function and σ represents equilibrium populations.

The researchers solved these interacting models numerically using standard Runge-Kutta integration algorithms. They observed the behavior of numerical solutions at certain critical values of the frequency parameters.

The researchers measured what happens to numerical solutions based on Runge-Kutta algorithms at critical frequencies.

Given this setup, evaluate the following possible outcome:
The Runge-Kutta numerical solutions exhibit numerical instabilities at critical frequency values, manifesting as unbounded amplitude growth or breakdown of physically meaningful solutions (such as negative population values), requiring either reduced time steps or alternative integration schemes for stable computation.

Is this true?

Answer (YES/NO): YES